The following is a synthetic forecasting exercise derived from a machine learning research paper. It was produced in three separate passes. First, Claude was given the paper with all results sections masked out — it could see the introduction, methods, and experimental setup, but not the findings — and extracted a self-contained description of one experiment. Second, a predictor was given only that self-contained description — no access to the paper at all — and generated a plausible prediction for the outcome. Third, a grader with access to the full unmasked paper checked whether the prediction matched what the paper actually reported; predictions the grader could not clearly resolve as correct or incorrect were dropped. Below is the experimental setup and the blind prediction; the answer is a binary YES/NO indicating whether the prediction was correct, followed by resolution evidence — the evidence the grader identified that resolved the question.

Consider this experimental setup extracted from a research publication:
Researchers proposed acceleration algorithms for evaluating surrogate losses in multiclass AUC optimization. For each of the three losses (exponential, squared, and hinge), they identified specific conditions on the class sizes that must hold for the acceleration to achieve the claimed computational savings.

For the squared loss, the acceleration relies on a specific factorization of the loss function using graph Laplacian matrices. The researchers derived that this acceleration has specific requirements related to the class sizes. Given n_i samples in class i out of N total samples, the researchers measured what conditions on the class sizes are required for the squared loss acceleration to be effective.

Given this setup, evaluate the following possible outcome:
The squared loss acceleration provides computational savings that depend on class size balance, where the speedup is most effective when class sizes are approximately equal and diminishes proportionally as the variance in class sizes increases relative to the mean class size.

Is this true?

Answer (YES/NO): NO